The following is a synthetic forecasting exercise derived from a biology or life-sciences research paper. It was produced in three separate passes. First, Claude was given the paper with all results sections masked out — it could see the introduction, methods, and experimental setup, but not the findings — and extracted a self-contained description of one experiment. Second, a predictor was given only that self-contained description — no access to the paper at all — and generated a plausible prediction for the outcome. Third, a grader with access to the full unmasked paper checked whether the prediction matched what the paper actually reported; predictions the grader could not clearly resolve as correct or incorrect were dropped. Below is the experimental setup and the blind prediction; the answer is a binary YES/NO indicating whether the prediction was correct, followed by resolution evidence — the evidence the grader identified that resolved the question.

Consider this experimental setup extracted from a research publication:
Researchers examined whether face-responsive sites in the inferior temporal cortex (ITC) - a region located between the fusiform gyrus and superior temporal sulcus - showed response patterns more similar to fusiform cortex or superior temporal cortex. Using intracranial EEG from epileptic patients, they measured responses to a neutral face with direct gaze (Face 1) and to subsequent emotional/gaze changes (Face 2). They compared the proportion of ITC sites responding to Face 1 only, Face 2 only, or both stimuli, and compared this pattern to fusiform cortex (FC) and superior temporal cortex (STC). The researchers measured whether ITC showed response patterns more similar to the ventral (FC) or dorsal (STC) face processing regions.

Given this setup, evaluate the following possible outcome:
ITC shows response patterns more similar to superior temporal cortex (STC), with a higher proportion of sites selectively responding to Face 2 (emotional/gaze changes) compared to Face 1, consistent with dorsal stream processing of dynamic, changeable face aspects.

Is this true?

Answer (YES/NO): NO